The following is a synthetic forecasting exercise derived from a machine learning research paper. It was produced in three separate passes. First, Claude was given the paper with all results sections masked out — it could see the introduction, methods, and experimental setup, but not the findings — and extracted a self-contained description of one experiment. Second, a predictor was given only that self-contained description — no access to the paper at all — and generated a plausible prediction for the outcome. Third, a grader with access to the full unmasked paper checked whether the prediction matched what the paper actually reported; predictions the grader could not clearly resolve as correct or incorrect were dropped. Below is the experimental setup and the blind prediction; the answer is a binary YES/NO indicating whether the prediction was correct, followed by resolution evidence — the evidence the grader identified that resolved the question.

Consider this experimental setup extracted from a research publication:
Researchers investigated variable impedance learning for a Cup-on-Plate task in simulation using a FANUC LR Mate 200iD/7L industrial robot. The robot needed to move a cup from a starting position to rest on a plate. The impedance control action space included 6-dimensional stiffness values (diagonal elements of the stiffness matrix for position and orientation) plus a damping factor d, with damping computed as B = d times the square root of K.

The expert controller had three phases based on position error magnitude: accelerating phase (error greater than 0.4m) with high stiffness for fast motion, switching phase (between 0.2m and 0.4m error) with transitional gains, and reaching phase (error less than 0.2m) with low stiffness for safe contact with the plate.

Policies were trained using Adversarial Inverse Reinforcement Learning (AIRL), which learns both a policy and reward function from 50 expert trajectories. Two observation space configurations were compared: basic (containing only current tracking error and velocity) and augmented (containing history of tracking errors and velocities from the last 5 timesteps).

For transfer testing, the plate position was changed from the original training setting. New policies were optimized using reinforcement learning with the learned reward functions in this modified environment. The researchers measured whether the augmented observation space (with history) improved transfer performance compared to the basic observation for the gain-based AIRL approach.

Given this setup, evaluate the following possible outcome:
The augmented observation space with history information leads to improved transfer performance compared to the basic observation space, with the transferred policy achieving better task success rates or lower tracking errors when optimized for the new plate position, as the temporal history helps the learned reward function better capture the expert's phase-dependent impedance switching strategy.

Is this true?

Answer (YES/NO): NO